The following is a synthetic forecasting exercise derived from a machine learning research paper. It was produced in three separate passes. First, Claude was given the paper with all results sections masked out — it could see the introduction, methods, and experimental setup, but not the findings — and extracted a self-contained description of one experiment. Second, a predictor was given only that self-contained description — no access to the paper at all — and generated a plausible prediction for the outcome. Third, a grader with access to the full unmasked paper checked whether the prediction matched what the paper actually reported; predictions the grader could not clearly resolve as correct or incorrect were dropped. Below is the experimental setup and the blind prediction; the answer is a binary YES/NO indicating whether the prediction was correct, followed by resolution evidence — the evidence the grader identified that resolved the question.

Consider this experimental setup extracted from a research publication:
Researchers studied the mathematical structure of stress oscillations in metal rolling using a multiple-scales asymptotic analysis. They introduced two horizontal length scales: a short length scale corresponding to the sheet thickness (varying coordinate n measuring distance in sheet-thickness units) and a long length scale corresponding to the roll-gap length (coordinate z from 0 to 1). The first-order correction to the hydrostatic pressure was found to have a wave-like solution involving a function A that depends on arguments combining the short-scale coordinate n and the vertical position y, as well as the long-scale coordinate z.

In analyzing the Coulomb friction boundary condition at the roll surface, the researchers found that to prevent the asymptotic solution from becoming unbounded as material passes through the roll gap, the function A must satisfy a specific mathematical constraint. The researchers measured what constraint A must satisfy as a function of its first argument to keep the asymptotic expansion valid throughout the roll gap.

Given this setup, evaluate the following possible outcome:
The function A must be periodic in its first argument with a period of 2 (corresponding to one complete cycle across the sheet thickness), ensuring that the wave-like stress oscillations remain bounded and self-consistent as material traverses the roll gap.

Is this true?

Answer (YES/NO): YES